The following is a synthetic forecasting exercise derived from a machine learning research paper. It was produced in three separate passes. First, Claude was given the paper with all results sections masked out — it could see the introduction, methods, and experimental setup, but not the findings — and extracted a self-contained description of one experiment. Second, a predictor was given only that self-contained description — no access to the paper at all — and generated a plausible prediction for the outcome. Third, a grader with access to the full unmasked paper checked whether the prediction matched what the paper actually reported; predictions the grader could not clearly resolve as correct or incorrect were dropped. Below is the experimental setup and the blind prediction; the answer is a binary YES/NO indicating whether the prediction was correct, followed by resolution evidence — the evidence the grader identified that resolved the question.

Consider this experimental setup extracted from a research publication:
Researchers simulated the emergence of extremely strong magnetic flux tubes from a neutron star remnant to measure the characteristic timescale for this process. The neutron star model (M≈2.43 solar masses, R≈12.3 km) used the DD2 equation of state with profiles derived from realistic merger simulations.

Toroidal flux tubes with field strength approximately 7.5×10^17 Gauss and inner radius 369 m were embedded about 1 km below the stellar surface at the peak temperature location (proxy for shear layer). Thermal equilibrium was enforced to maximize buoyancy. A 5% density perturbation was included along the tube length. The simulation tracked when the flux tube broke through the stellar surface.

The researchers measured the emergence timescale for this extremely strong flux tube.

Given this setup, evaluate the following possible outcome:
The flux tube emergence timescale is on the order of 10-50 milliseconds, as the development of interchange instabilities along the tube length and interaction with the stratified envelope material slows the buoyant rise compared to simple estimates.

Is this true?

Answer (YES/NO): NO